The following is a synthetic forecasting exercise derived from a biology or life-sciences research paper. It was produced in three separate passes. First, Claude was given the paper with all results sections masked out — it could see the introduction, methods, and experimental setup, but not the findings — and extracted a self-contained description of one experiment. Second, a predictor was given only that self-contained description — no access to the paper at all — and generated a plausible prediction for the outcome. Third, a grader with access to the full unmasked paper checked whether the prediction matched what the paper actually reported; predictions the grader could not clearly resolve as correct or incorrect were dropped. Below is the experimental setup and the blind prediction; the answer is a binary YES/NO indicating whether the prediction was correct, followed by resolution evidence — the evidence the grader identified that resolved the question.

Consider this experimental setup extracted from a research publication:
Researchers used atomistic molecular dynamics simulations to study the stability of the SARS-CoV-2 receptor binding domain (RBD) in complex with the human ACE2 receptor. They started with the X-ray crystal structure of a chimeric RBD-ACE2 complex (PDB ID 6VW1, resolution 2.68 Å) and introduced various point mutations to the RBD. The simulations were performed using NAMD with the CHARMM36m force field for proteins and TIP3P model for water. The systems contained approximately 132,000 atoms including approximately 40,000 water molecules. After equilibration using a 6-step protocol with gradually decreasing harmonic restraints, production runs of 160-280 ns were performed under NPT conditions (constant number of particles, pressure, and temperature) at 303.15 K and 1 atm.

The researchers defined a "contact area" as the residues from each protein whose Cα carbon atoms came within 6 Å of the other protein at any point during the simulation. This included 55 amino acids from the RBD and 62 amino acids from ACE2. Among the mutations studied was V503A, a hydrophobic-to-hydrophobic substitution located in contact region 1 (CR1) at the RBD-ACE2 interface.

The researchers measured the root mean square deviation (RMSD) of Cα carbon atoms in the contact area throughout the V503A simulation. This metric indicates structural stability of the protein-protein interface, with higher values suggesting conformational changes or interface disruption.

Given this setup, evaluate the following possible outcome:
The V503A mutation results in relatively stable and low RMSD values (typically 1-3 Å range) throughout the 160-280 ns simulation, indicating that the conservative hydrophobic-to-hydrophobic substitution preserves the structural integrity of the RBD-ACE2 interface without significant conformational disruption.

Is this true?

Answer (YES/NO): NO